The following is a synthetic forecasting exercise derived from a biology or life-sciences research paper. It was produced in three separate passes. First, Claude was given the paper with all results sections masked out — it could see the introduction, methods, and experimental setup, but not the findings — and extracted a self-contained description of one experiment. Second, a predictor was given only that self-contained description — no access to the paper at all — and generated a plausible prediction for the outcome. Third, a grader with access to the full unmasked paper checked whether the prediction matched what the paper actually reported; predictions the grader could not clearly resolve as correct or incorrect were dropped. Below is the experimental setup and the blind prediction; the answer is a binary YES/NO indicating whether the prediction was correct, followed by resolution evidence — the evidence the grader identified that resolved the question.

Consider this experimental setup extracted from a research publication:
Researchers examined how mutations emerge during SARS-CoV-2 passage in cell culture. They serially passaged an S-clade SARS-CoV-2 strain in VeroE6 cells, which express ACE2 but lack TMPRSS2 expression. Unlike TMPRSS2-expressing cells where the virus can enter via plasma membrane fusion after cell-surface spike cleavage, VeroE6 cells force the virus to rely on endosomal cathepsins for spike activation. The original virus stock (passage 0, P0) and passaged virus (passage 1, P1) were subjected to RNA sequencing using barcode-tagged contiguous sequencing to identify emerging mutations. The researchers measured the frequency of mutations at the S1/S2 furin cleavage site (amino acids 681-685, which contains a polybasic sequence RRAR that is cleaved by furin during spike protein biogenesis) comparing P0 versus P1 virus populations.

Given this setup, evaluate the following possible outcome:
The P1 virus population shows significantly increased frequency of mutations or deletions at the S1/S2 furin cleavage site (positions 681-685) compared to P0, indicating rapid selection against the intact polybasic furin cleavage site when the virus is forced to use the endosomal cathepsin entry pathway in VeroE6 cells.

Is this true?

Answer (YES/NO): YES